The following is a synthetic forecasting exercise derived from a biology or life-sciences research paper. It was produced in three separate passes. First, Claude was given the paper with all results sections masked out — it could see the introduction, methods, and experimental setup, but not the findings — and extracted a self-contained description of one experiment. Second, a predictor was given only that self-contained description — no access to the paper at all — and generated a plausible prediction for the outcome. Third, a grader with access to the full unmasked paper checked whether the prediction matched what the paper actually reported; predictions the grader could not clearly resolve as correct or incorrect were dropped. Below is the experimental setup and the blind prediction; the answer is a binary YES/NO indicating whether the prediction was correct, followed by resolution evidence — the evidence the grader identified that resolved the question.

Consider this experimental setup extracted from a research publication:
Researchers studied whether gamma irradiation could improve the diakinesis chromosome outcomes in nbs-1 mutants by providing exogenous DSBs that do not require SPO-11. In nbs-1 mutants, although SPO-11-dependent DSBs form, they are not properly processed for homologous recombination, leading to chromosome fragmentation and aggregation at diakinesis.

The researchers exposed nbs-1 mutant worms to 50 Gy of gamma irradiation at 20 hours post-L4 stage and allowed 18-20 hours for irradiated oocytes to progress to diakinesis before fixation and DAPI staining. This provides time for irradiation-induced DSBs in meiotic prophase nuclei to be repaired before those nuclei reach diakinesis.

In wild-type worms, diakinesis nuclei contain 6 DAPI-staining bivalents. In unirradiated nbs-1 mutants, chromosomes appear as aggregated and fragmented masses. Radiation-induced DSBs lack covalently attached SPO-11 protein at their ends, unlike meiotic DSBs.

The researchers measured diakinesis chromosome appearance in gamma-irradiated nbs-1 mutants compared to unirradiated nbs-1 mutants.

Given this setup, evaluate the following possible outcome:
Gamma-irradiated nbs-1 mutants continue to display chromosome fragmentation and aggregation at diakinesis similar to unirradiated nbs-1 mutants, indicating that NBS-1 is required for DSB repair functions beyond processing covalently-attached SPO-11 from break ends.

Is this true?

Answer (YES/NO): YES